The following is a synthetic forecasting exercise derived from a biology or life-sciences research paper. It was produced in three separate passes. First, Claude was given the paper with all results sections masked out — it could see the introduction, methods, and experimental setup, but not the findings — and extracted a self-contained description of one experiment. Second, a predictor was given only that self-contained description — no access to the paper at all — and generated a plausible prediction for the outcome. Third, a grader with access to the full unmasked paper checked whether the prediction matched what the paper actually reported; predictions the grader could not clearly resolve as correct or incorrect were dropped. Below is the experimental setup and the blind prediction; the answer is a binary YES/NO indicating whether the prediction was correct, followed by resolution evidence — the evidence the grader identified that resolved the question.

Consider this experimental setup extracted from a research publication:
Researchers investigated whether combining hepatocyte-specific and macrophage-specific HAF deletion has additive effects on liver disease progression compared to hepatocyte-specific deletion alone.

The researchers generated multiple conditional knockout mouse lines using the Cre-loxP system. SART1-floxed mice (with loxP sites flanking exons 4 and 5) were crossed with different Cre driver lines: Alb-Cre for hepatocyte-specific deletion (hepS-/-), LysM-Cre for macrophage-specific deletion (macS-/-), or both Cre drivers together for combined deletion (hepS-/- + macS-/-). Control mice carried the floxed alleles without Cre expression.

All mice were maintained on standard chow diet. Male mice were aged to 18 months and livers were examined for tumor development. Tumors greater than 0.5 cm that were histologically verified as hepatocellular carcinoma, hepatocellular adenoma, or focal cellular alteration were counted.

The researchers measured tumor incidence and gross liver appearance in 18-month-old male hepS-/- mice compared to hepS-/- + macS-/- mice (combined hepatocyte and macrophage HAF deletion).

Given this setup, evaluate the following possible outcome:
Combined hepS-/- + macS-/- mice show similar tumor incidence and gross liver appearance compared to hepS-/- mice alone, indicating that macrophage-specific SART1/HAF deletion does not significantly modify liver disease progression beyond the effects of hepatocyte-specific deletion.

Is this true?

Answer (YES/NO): NO